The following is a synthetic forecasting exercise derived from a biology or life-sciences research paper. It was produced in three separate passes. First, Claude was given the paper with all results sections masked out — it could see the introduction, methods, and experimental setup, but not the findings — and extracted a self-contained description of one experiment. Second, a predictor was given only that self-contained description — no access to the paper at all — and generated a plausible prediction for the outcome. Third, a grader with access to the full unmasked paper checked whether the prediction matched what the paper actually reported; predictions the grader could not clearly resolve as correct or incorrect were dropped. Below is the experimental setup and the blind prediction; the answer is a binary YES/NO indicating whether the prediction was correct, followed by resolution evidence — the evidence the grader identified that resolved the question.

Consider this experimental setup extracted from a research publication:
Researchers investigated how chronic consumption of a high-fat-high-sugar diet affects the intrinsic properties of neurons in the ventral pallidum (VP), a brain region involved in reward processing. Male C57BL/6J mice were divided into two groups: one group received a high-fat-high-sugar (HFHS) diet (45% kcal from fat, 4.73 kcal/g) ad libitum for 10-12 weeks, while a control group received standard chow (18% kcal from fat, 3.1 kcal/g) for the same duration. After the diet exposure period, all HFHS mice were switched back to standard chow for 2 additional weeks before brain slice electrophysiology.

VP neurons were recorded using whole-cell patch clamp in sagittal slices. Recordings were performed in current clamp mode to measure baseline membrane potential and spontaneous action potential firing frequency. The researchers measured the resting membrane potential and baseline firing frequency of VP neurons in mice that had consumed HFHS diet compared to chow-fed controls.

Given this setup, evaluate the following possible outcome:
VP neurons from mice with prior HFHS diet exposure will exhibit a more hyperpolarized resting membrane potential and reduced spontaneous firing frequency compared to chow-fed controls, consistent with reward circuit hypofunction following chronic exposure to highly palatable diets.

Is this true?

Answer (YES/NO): YES